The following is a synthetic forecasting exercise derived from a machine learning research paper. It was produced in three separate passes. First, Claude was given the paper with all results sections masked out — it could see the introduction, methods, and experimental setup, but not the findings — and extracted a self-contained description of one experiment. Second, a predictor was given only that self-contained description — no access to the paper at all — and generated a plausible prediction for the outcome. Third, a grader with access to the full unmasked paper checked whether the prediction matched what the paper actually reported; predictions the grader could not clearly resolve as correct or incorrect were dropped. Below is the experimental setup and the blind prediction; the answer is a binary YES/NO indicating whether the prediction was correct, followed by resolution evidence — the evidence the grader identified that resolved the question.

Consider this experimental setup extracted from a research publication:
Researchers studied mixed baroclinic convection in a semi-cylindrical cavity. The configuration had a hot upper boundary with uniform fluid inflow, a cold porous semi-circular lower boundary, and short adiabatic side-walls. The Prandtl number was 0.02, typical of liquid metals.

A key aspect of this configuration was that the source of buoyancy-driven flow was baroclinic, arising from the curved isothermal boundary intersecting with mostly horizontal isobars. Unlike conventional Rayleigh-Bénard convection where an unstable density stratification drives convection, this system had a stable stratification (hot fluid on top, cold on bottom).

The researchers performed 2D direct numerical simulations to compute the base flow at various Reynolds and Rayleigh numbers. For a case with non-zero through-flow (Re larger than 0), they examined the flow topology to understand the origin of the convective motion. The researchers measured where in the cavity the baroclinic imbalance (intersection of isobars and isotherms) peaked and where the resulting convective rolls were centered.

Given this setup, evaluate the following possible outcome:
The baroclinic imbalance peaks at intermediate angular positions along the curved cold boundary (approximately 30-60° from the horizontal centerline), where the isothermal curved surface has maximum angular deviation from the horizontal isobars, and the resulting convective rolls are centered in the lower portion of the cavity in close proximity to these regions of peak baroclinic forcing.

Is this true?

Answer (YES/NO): NO